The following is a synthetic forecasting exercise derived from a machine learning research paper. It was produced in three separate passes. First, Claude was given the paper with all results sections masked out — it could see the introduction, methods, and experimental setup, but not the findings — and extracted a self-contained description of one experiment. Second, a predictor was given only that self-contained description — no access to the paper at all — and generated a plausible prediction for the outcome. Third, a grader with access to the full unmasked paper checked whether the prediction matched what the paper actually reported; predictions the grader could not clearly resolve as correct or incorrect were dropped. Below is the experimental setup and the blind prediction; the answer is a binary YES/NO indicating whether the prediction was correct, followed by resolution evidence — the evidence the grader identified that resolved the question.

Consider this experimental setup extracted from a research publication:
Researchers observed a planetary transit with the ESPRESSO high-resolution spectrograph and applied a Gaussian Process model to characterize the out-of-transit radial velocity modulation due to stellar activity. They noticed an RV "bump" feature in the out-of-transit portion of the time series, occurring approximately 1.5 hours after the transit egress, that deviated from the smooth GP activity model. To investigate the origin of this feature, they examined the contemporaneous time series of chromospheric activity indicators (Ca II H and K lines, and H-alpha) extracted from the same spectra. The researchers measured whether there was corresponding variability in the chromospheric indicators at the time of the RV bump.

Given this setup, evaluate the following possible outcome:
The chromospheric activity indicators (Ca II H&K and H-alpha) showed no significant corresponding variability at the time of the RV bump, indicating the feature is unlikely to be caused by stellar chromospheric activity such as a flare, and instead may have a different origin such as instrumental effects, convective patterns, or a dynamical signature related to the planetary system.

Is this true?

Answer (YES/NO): NO